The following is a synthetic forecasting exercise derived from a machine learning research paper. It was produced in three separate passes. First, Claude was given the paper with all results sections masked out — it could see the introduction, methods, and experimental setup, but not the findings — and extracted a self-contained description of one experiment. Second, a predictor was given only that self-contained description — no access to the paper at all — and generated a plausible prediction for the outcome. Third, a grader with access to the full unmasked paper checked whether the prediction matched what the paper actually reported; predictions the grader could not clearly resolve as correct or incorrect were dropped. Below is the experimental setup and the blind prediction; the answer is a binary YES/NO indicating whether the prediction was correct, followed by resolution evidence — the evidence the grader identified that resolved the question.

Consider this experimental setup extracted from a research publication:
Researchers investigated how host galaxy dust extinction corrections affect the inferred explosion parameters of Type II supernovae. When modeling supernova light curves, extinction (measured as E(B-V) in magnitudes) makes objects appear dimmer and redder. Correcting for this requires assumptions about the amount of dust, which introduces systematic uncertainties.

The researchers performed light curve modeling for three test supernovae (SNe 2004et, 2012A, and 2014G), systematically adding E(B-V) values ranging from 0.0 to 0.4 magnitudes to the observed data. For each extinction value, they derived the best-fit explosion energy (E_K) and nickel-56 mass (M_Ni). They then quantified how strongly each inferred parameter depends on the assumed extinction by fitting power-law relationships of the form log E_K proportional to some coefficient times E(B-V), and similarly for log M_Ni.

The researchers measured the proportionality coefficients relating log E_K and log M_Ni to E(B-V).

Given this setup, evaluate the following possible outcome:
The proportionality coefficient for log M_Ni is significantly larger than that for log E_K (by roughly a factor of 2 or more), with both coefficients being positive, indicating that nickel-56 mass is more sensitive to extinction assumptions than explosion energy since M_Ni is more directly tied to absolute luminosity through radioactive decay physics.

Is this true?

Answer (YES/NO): NO